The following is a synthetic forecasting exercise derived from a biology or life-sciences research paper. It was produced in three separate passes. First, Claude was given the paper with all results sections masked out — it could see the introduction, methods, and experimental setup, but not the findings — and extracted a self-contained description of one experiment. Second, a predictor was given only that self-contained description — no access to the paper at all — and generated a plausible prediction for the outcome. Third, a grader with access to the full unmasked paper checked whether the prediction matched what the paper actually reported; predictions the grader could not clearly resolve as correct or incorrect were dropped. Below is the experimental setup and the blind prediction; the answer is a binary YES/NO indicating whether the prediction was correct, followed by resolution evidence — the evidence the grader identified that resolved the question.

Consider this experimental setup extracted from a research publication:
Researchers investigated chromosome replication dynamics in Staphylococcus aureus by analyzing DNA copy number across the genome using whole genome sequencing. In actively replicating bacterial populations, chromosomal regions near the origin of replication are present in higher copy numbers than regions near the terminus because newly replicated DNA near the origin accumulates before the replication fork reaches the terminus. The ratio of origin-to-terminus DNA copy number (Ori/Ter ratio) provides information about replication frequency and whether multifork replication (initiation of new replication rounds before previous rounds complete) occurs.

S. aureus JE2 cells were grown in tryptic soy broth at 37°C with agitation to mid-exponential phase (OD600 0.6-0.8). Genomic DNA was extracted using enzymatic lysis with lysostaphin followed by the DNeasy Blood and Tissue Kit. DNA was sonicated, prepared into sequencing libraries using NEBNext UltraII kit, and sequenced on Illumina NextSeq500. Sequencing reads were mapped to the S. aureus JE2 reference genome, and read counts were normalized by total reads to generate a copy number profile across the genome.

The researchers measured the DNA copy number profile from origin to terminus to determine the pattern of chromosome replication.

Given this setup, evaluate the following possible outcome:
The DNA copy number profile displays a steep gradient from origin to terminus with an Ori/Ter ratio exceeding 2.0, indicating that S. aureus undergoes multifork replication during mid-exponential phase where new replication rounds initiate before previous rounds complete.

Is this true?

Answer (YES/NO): NO